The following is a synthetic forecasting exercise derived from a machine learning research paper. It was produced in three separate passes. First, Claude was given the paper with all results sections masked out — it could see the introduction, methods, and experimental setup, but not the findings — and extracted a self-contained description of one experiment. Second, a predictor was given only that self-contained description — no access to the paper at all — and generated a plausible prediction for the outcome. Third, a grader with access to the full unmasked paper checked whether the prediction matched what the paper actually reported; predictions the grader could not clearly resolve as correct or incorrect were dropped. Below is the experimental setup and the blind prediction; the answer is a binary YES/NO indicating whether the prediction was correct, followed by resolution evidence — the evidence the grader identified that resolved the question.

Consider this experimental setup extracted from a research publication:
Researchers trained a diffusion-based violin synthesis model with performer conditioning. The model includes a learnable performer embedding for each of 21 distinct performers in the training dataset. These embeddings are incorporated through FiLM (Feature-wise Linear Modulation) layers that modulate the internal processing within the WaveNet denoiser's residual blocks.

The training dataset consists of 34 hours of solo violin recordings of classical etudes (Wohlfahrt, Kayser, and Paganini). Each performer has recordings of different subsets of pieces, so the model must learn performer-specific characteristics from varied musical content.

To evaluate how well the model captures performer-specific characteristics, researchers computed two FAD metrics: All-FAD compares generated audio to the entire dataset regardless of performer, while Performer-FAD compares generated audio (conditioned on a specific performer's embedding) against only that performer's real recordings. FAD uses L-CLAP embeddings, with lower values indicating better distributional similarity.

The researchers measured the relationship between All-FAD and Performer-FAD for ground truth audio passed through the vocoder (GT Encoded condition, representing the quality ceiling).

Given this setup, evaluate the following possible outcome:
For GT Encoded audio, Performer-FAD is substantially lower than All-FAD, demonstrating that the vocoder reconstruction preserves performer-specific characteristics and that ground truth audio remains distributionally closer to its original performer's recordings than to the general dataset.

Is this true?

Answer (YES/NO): NO